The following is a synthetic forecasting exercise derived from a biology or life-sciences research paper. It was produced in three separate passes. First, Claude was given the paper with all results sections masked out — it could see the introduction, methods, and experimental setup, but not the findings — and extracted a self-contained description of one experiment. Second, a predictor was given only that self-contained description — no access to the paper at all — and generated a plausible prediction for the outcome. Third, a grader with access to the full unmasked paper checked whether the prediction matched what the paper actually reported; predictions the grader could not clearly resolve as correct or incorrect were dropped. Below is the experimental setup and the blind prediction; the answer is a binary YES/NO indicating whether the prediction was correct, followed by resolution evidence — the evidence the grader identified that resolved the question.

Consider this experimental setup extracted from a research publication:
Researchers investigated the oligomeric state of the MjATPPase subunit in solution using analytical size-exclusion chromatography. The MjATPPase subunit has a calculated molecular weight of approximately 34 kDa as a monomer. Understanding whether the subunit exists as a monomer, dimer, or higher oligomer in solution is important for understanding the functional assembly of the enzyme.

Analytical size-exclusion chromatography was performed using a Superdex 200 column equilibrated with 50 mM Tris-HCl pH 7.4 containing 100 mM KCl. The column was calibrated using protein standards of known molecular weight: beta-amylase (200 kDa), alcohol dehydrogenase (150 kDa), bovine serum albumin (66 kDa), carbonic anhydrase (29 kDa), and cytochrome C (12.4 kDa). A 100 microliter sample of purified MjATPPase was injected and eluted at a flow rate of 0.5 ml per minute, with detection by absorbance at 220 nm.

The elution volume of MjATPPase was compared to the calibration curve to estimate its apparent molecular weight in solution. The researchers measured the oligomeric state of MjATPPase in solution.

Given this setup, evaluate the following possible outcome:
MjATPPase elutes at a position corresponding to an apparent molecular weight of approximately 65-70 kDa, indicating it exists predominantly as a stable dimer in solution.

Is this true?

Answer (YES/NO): YES